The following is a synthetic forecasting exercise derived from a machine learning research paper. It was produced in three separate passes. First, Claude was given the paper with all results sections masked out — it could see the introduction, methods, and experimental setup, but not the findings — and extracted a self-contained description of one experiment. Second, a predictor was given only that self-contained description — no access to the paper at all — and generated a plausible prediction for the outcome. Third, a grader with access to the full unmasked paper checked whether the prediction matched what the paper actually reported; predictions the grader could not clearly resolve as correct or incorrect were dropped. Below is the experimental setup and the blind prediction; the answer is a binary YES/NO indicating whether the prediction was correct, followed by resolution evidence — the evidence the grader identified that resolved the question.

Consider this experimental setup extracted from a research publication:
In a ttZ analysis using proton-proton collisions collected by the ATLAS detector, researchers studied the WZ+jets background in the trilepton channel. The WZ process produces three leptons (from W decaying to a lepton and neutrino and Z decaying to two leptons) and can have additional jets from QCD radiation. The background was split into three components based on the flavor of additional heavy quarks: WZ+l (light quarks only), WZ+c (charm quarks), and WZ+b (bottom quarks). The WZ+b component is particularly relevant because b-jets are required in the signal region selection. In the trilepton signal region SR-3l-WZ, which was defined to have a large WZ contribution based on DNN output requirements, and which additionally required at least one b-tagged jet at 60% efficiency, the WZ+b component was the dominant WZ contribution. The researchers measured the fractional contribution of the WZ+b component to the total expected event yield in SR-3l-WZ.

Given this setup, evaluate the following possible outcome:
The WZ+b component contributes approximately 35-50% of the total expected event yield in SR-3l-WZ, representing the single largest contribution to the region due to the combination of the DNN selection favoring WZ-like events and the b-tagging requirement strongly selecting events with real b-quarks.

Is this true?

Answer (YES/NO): NO